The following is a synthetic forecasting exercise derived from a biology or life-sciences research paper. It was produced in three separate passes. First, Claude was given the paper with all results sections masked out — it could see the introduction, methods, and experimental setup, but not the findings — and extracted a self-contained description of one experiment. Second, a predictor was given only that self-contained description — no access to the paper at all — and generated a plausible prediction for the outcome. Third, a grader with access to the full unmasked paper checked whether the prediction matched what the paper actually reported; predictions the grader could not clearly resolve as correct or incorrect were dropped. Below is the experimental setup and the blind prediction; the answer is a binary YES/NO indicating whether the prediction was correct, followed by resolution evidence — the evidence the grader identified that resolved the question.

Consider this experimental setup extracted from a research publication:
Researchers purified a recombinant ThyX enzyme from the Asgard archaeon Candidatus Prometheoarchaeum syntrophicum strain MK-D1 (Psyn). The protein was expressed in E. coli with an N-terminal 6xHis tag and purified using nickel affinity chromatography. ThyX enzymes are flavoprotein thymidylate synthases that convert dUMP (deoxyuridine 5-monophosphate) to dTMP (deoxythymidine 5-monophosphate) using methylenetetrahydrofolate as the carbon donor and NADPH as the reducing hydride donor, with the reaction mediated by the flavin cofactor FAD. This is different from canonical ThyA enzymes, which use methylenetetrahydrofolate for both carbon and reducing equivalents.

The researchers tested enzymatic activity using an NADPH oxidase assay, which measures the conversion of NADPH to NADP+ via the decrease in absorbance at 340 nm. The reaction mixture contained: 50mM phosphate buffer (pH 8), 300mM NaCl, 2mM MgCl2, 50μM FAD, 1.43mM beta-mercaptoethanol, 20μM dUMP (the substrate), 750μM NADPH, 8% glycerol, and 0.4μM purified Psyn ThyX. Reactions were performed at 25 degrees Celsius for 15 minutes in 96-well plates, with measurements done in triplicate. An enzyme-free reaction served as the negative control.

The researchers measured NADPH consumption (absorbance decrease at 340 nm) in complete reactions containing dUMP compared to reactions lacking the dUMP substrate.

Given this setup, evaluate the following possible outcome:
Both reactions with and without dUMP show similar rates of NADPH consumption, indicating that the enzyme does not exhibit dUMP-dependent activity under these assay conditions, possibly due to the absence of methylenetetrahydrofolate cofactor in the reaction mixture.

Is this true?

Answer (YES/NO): NO